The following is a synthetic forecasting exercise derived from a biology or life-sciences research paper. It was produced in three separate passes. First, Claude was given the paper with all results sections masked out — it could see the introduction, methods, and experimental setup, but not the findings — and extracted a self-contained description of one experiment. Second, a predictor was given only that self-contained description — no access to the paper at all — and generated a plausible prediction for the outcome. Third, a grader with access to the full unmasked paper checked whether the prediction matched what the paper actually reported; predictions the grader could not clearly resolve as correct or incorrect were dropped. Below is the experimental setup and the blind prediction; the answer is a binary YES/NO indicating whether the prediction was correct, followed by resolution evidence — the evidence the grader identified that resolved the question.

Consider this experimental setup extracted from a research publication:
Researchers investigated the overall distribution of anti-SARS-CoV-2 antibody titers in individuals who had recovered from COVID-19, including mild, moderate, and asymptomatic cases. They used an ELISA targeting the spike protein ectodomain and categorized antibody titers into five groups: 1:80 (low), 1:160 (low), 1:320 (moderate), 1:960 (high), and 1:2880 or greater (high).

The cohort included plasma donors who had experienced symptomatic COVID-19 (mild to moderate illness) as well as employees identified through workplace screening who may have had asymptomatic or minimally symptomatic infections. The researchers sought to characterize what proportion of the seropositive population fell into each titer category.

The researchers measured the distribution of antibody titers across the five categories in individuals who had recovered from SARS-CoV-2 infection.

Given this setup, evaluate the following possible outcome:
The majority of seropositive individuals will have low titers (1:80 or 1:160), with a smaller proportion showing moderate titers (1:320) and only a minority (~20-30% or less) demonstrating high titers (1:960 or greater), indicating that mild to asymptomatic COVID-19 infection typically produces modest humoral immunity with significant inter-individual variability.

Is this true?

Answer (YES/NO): NO